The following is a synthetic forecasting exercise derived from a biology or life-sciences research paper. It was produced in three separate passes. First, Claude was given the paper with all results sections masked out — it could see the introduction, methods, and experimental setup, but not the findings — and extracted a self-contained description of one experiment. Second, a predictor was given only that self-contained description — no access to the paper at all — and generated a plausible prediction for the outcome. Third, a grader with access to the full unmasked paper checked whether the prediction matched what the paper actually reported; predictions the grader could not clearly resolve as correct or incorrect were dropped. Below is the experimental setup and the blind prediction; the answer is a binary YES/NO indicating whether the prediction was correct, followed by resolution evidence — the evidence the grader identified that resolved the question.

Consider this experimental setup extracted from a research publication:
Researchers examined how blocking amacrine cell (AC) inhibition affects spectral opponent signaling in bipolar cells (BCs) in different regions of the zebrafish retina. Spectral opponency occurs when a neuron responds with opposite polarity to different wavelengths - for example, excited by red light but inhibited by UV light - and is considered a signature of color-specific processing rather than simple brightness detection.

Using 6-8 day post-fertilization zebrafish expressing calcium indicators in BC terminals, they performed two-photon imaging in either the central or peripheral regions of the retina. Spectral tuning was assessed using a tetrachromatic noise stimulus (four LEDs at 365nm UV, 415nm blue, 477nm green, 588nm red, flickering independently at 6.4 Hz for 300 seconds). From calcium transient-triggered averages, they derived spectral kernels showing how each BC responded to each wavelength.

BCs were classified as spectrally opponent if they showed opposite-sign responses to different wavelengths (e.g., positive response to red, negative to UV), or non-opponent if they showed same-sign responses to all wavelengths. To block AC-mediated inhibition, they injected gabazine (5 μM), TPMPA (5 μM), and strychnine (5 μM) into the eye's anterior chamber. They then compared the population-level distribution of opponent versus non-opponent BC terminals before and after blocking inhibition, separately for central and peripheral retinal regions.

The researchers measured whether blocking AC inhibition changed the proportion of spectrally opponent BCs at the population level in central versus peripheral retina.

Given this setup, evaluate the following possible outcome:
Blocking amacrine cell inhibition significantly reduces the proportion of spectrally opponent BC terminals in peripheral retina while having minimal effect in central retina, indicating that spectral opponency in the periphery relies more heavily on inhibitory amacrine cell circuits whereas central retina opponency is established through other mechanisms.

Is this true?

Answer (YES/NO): NO